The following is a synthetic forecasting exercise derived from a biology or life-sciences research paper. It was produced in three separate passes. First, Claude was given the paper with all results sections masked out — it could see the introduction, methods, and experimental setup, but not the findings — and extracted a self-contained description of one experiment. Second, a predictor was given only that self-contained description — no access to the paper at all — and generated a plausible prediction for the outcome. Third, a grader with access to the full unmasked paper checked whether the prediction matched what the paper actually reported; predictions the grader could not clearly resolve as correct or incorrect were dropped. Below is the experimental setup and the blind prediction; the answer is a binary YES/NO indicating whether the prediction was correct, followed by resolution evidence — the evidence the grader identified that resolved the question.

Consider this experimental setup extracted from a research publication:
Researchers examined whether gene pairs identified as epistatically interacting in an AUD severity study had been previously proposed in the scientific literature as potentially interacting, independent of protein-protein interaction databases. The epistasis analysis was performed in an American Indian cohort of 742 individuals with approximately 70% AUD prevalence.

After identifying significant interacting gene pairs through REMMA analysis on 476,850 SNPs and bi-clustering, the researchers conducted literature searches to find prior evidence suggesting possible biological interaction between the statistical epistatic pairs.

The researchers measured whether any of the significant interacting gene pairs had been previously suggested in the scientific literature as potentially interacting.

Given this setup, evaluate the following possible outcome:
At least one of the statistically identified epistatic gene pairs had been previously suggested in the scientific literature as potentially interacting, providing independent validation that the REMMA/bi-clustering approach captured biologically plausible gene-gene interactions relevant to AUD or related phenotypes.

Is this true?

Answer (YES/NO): YES